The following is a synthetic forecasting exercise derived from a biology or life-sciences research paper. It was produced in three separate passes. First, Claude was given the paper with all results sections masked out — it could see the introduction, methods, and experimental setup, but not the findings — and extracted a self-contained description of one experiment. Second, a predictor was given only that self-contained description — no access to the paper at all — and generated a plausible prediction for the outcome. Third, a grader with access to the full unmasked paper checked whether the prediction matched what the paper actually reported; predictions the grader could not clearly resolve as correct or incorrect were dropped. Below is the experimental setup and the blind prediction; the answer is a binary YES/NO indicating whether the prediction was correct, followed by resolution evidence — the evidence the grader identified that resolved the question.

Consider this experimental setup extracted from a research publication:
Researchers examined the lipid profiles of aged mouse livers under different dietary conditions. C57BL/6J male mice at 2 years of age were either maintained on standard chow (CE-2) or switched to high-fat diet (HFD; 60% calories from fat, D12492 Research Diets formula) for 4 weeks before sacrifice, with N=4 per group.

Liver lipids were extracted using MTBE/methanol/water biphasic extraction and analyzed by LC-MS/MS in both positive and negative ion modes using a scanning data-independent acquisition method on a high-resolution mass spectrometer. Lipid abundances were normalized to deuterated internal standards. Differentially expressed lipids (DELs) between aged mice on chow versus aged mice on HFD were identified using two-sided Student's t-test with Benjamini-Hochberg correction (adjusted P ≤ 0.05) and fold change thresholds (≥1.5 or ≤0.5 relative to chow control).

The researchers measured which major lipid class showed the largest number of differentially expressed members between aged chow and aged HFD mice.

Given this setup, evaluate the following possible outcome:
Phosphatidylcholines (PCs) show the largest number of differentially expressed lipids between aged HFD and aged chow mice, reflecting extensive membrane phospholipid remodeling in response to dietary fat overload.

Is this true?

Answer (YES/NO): NO